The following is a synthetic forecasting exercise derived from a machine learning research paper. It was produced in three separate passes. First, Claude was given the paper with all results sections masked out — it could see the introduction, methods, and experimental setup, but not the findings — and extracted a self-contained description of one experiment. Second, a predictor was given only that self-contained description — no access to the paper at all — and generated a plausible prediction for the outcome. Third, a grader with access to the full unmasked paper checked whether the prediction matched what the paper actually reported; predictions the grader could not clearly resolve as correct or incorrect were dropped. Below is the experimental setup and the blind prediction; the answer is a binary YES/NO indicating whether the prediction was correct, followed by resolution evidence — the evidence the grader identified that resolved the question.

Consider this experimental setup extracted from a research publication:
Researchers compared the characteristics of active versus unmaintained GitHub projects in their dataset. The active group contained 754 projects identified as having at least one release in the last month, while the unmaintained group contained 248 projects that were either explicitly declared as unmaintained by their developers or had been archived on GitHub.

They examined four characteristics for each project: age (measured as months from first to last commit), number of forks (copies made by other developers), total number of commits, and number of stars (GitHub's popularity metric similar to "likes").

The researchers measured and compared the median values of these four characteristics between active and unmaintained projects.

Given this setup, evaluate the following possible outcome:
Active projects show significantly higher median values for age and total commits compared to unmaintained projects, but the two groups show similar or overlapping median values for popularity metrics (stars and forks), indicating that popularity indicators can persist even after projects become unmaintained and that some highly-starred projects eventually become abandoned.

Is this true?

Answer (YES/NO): NO